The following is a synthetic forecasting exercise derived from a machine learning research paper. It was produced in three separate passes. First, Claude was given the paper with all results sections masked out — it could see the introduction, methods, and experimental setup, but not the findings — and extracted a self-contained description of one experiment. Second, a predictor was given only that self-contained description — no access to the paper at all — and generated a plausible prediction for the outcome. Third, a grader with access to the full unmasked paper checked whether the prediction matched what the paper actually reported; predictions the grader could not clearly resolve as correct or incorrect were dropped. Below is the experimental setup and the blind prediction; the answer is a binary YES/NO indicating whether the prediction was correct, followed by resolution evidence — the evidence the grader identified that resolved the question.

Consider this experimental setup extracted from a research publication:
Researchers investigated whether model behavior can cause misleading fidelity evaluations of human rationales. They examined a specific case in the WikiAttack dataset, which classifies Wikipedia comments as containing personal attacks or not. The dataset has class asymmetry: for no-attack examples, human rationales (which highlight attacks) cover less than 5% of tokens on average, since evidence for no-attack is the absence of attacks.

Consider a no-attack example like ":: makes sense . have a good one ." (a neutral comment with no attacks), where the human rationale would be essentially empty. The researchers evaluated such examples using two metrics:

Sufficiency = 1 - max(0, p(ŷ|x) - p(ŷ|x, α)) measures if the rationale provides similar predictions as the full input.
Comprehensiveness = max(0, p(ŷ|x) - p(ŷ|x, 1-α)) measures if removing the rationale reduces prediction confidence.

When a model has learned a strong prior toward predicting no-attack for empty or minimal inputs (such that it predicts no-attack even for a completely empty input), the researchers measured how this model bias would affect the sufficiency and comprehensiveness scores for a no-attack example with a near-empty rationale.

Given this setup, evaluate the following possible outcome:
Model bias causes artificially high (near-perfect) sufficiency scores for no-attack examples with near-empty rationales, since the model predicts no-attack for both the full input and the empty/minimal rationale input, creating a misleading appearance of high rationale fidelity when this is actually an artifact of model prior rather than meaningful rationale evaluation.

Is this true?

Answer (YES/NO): YES